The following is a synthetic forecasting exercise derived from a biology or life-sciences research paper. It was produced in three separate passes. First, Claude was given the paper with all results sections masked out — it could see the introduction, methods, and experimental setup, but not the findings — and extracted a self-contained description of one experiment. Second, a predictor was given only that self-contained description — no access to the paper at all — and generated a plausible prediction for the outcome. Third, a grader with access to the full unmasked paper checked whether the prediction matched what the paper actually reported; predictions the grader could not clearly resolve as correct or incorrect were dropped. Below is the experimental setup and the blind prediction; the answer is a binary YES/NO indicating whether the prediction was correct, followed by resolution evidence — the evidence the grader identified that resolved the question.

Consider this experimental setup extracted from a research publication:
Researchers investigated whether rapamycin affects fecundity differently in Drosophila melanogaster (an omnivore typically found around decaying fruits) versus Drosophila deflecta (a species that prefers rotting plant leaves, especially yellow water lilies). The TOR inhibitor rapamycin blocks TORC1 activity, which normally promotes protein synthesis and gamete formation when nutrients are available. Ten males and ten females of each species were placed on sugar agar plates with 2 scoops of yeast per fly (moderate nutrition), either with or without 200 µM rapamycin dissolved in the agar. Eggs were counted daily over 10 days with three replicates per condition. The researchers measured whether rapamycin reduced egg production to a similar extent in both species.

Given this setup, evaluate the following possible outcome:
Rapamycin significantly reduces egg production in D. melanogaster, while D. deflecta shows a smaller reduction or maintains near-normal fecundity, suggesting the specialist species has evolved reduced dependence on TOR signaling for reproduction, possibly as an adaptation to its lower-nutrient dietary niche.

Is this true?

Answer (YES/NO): NO